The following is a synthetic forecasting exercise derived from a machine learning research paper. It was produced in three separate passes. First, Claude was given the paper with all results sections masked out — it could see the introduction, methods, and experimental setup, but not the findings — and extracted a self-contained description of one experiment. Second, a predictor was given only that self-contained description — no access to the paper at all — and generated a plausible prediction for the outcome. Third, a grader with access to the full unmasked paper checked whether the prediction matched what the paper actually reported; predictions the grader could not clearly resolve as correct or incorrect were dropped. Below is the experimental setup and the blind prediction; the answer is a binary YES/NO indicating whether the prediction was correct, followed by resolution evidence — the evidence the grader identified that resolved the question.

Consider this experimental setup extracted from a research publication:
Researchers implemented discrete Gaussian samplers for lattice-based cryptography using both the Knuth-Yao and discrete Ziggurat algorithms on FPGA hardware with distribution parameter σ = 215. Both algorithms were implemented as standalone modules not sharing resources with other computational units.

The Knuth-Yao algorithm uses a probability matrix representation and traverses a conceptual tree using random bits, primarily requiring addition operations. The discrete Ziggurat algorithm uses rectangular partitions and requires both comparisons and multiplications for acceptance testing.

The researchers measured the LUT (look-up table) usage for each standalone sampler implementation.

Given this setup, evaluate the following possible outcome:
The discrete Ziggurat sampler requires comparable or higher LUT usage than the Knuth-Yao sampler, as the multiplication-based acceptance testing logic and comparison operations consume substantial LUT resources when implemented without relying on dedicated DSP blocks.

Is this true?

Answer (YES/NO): YES